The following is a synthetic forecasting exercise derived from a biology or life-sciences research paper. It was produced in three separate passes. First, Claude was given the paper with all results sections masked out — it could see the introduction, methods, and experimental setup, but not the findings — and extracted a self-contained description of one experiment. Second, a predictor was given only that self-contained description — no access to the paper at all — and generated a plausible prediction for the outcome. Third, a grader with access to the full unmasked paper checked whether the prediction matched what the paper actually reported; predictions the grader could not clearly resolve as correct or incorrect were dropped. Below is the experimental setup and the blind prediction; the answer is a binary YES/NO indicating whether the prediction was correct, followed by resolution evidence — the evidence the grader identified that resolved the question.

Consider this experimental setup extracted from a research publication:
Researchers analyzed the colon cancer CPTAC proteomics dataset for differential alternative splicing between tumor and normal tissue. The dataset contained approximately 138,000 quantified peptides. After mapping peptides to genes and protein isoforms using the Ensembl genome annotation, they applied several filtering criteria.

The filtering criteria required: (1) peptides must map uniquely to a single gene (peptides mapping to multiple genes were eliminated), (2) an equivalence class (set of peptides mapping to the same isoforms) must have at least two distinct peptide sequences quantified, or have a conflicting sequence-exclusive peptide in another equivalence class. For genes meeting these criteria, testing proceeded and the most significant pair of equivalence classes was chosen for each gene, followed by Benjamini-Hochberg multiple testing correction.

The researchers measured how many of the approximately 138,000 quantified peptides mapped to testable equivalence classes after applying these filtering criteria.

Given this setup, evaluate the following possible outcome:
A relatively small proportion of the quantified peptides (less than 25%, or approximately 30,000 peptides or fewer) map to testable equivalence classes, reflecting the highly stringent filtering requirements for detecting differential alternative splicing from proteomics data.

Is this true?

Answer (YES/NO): NO